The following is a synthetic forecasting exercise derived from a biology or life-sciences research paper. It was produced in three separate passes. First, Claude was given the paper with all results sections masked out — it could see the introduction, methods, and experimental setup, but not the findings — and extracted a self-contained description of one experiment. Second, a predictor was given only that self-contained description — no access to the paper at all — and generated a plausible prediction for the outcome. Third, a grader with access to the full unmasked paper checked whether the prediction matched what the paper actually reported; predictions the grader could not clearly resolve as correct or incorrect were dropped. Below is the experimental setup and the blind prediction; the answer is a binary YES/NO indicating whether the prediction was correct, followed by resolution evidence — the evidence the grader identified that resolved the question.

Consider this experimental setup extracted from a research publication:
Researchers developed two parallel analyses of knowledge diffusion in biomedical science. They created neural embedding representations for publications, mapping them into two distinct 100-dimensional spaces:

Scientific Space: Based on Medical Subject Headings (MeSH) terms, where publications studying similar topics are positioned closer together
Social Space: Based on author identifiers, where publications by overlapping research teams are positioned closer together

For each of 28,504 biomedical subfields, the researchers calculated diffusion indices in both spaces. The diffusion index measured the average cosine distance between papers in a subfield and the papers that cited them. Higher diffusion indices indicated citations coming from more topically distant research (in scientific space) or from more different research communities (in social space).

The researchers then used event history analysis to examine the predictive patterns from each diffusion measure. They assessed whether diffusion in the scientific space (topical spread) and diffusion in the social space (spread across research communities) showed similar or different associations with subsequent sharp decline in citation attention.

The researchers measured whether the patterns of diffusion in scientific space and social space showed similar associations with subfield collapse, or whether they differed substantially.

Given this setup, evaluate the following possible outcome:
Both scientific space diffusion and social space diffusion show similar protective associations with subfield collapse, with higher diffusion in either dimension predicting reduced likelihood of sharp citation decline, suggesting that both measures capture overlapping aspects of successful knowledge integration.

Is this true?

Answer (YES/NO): NO